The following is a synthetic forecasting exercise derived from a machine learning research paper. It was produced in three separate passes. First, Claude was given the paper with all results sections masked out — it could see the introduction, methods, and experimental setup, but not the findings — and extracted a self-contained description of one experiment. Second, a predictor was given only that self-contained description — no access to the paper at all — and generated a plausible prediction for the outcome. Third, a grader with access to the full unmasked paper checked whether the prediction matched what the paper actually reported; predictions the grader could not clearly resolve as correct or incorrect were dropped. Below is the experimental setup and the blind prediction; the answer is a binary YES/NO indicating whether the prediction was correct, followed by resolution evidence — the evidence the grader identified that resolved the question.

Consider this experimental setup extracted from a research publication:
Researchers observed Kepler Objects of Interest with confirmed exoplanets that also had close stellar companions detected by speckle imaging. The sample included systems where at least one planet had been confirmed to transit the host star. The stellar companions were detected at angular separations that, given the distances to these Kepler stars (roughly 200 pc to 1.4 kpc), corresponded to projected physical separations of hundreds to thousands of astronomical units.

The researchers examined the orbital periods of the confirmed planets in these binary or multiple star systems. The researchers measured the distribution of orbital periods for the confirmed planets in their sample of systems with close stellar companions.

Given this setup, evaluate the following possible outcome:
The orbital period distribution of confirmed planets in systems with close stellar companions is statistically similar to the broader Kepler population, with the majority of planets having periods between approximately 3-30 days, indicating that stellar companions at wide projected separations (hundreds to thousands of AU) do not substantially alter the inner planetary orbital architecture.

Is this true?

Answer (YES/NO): YES